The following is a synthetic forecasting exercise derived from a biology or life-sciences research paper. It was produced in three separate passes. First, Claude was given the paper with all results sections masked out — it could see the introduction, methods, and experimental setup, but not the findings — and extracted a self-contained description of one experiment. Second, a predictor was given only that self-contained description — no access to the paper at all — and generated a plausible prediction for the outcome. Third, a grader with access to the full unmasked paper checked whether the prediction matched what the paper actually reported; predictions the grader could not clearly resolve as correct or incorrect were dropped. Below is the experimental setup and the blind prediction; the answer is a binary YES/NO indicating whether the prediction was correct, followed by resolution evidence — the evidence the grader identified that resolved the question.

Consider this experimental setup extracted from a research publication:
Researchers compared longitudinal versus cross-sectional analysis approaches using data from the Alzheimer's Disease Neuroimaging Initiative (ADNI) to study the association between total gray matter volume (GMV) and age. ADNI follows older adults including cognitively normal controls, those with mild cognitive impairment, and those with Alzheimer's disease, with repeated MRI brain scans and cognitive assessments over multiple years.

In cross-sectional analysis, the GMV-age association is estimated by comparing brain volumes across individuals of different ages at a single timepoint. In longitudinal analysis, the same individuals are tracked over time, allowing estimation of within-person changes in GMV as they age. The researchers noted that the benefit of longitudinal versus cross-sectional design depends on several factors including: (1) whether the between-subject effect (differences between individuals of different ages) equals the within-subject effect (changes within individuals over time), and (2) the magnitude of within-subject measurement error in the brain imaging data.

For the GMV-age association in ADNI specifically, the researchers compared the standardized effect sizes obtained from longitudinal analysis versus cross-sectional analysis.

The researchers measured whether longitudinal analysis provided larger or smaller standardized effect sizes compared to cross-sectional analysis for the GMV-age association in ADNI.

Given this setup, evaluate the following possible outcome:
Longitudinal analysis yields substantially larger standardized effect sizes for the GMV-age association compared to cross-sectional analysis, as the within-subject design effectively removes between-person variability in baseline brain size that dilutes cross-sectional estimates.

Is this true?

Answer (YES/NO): YES